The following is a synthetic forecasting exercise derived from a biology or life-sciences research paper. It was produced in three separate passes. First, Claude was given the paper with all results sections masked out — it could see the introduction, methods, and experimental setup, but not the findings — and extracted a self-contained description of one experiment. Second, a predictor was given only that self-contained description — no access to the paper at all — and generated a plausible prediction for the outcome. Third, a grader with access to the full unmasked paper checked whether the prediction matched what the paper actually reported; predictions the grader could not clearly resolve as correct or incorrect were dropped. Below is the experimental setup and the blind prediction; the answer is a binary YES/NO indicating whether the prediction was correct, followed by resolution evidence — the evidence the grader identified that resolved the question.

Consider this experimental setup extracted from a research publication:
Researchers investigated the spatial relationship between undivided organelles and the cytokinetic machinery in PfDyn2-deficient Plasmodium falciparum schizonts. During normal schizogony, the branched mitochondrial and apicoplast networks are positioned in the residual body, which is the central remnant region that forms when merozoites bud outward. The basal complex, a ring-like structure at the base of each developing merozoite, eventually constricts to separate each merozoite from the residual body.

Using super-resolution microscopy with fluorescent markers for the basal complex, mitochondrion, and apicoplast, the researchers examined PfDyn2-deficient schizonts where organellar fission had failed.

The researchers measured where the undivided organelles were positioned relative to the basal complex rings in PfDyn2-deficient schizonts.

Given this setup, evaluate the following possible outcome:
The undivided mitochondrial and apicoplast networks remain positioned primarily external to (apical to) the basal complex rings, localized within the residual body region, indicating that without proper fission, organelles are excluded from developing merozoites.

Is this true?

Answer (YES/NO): NO